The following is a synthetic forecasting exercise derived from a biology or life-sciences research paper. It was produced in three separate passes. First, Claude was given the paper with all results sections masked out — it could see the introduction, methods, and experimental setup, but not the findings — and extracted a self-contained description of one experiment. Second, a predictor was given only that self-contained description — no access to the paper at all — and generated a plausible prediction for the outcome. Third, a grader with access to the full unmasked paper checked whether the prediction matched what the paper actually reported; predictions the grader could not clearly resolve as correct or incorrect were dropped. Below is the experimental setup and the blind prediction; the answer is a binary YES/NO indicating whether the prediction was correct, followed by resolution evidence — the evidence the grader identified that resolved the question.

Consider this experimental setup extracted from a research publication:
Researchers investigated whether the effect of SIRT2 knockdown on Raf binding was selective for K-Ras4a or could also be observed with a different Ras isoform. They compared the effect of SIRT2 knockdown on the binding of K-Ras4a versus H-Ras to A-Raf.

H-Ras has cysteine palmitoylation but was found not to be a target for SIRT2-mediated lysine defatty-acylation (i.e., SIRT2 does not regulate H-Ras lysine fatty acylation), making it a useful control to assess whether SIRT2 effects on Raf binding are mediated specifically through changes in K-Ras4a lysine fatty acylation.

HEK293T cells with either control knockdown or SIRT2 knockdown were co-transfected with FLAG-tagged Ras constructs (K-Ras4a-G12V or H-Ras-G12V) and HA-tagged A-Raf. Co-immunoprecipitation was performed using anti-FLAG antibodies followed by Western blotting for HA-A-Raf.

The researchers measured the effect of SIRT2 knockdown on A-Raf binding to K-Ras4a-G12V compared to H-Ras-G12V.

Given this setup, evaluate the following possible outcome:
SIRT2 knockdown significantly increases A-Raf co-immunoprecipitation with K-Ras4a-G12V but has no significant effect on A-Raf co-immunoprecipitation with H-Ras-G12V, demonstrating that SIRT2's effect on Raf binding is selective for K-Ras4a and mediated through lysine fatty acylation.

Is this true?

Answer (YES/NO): NO